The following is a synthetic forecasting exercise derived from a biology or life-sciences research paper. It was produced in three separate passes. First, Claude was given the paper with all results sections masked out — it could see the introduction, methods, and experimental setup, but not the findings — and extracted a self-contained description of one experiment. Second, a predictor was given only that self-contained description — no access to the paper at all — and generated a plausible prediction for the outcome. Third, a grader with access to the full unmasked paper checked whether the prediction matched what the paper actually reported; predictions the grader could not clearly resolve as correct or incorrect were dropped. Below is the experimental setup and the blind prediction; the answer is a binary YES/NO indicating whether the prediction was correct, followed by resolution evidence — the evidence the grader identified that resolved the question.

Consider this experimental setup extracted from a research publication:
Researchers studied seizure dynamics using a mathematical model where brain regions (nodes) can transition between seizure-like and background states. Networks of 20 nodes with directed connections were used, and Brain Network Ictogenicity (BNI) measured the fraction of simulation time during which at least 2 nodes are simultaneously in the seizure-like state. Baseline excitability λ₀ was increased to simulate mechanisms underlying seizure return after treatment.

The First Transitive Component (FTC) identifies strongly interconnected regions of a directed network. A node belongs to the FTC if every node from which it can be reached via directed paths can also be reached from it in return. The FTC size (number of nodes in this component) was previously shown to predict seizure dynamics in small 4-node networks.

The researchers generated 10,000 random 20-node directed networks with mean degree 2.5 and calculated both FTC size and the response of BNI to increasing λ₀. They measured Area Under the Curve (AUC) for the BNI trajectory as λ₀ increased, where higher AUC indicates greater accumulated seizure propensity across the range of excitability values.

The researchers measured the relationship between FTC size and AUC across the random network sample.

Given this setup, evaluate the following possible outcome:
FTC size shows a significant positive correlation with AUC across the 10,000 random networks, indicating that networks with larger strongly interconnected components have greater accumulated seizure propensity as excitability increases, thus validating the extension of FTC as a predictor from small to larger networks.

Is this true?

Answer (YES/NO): NO